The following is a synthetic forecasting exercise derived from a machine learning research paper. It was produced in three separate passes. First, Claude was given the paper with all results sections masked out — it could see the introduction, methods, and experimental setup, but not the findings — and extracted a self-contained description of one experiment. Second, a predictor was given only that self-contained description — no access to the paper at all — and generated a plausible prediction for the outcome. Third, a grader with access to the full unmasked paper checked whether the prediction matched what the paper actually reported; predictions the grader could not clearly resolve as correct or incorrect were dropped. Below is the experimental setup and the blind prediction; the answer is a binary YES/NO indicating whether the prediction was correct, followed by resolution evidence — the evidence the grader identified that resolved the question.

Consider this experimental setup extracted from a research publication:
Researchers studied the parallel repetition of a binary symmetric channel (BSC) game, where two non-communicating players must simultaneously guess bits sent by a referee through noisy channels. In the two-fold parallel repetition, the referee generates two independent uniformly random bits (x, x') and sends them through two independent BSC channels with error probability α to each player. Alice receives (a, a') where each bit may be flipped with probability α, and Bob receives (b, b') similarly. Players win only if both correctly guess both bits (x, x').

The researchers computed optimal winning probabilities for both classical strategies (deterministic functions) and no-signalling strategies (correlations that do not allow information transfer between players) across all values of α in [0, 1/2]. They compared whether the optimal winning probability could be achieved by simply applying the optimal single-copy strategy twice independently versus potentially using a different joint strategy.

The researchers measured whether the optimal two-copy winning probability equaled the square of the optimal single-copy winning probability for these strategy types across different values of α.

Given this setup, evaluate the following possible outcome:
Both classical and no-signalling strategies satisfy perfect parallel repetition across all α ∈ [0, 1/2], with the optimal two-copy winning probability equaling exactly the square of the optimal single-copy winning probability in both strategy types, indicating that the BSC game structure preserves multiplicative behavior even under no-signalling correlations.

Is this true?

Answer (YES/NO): NO